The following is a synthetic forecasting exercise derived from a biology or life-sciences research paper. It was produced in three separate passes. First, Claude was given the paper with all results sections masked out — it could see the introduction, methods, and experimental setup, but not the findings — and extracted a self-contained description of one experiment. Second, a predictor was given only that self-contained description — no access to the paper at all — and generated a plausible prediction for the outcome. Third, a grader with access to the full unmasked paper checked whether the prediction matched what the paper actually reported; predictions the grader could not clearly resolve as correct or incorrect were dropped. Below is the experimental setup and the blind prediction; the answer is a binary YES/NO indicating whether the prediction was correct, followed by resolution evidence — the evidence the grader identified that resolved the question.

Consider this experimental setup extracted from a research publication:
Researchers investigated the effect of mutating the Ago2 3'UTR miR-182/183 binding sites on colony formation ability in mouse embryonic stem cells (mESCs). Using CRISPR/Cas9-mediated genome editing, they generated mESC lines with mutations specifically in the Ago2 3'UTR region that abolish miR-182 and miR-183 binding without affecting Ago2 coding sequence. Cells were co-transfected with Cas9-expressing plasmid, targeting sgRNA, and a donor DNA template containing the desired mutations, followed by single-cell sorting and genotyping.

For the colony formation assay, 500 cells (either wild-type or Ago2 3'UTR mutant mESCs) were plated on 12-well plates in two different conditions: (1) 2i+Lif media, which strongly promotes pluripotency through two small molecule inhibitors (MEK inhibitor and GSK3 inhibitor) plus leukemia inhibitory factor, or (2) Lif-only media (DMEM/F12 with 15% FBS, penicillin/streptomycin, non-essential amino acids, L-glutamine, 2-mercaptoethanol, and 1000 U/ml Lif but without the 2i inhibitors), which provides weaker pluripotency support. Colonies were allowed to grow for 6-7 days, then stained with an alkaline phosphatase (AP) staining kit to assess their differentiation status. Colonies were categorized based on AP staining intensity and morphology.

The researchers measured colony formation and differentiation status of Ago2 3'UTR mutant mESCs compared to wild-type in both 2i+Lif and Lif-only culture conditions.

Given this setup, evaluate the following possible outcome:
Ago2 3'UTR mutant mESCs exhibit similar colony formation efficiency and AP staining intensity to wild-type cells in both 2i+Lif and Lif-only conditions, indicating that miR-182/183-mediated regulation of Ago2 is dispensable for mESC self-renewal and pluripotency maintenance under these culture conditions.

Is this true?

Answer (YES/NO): NO